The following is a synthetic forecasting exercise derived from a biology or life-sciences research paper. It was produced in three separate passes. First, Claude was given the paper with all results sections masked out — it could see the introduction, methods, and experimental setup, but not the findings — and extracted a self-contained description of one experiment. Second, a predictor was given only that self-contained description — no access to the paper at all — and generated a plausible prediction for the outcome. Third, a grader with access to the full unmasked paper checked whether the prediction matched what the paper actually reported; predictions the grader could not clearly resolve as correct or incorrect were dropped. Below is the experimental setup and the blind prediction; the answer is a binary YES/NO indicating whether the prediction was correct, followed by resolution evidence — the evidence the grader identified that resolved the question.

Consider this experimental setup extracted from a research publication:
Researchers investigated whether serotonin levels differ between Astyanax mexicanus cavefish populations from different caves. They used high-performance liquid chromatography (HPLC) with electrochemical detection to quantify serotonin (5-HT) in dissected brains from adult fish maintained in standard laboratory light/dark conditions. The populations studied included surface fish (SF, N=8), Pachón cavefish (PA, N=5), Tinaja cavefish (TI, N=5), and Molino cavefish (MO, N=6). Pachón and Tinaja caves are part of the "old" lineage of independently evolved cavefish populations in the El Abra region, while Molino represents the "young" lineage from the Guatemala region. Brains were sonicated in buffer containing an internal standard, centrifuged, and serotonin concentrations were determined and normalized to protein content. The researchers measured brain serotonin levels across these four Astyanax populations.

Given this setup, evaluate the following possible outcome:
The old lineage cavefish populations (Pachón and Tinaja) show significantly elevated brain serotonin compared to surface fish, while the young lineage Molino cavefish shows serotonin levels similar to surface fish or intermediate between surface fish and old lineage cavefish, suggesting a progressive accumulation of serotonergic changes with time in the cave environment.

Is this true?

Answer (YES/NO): NO